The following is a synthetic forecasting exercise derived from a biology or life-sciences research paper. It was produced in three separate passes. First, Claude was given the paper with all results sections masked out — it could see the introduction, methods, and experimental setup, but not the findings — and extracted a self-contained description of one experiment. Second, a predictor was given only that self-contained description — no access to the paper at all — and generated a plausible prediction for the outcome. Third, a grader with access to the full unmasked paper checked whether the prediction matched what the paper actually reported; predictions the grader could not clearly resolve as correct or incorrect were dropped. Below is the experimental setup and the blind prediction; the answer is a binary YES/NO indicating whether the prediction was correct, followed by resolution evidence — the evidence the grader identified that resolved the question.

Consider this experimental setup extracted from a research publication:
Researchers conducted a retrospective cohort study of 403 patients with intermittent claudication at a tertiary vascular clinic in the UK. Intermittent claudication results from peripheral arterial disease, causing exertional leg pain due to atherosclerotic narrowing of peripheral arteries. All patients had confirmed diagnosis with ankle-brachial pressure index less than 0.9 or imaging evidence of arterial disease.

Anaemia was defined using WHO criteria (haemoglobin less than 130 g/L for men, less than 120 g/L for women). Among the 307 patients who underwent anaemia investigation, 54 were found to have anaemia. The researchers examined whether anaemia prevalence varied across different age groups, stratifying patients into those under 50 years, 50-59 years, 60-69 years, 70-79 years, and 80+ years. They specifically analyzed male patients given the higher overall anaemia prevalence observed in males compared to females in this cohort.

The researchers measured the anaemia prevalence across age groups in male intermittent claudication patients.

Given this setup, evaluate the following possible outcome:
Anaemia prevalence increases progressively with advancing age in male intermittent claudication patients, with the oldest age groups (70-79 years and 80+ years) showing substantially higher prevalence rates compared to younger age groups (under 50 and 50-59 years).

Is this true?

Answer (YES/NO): NO